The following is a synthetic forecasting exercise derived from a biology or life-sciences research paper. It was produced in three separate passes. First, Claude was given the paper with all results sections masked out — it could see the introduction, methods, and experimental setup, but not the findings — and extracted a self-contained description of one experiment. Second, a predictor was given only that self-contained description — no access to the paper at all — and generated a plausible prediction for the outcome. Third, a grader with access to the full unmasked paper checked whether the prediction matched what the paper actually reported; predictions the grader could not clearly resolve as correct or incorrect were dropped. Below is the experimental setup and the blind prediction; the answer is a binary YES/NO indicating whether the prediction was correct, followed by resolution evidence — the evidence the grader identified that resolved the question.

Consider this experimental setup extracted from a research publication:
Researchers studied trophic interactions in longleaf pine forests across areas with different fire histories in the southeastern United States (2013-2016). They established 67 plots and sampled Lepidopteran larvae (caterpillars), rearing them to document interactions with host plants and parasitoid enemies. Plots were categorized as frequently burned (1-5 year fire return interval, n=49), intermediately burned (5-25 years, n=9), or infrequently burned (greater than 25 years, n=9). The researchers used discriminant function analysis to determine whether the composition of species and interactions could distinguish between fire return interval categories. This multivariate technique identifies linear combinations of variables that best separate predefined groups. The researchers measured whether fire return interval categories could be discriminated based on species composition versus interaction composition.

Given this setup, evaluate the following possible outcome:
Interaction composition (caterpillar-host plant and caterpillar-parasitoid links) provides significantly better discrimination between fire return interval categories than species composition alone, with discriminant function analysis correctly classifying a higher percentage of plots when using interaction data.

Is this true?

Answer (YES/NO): NO